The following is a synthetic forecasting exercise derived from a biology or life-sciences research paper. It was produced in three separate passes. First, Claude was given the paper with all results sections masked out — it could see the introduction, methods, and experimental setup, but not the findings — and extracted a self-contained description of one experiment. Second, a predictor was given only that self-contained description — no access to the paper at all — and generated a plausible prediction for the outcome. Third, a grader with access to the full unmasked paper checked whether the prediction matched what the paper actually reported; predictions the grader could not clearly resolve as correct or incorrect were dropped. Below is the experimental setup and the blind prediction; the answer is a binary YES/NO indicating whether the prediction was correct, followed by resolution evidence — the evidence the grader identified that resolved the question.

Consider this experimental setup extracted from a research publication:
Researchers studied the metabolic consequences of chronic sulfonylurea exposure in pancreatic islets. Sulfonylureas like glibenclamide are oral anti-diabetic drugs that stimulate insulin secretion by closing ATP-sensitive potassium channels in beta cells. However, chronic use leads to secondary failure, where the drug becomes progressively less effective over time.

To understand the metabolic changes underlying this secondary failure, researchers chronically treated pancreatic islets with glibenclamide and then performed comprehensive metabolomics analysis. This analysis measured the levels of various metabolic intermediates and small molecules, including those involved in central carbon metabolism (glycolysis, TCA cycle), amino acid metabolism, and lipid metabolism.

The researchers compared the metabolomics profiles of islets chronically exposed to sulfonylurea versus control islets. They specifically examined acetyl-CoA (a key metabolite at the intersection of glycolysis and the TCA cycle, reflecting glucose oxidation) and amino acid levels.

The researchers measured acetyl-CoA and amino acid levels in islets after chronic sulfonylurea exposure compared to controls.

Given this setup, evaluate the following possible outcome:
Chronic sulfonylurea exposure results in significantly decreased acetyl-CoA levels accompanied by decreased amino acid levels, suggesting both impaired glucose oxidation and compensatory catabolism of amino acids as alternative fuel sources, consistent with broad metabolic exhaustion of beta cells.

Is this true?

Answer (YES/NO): YES